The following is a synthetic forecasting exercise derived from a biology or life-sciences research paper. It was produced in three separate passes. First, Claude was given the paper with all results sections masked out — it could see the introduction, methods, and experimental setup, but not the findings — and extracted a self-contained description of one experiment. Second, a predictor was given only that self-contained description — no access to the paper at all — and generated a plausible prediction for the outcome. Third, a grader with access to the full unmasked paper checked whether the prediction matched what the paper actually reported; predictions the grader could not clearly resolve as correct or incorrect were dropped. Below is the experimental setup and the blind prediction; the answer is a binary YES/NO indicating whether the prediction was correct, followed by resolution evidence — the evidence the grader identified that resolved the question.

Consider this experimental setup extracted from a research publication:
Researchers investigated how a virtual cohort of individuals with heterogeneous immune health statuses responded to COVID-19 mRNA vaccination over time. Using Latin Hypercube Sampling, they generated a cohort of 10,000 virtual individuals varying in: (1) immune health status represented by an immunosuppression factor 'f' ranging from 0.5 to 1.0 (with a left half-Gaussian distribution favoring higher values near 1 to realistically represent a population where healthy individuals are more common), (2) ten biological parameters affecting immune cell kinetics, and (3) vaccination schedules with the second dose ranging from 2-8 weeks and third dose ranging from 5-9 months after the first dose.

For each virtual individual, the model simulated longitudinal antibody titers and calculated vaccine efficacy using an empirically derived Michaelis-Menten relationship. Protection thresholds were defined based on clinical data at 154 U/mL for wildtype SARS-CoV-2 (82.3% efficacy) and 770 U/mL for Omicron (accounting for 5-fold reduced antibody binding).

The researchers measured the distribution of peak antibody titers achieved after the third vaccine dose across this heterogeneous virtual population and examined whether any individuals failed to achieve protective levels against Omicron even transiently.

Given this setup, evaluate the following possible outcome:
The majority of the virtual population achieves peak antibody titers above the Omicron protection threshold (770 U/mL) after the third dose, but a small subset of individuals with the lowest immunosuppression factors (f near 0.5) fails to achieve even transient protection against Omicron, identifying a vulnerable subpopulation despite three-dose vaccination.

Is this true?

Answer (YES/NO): YES